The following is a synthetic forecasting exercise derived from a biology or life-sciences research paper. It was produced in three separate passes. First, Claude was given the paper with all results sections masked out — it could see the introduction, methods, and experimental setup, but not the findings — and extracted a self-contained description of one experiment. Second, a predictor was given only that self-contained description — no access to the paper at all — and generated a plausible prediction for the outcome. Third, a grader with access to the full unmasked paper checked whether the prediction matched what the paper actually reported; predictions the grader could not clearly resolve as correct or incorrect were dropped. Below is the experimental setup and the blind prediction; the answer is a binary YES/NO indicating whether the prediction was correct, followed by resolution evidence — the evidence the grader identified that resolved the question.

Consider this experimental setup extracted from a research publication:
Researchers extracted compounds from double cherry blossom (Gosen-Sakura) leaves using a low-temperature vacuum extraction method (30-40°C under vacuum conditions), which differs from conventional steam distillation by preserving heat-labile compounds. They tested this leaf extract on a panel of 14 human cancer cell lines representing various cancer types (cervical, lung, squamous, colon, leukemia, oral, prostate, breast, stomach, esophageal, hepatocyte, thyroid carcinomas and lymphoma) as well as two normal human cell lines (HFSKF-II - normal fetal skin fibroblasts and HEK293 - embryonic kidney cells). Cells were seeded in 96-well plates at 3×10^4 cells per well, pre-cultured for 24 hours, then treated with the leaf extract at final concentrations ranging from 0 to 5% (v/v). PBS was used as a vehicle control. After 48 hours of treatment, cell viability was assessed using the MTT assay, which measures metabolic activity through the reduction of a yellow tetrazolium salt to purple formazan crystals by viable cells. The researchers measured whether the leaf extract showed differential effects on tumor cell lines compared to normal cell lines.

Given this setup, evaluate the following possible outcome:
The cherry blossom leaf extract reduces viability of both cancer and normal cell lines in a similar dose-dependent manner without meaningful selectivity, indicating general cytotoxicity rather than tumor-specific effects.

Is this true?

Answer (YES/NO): NO